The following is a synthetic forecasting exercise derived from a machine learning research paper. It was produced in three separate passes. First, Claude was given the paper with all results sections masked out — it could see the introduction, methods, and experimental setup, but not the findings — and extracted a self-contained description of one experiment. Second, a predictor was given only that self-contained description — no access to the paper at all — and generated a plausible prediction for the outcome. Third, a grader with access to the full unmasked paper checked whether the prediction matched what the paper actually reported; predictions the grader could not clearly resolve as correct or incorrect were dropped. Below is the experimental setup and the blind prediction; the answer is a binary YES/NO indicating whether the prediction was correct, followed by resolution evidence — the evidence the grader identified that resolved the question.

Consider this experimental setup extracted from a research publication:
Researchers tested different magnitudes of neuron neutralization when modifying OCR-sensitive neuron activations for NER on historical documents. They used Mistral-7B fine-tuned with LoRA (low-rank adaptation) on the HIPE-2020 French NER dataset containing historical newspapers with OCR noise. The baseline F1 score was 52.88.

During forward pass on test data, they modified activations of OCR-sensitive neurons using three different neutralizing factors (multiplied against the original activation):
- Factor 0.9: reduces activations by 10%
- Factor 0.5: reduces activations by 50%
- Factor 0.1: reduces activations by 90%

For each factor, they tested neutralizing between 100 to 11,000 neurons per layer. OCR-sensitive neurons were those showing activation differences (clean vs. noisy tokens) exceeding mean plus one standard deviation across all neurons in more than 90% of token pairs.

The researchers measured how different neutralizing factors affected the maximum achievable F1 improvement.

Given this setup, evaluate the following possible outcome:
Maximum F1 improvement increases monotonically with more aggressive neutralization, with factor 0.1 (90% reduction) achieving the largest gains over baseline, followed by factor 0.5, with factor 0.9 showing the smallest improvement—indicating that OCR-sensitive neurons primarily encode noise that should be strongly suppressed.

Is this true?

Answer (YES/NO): NO